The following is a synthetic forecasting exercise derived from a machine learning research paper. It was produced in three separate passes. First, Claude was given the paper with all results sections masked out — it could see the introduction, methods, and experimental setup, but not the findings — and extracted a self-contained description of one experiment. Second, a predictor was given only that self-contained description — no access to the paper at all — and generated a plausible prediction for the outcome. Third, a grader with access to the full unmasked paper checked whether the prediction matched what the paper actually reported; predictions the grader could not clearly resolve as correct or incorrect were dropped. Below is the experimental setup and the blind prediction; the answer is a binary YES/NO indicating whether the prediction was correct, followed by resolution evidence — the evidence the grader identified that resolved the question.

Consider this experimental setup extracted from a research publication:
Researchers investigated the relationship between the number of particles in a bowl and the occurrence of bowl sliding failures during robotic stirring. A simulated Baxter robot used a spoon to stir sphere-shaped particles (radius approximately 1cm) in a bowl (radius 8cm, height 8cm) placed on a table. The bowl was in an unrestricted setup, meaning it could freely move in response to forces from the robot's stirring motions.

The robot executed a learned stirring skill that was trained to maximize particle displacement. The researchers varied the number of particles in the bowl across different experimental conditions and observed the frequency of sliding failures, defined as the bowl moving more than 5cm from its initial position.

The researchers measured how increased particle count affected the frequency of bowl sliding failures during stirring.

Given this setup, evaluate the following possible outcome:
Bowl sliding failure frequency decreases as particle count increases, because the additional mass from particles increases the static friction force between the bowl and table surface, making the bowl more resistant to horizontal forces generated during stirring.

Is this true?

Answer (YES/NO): NO